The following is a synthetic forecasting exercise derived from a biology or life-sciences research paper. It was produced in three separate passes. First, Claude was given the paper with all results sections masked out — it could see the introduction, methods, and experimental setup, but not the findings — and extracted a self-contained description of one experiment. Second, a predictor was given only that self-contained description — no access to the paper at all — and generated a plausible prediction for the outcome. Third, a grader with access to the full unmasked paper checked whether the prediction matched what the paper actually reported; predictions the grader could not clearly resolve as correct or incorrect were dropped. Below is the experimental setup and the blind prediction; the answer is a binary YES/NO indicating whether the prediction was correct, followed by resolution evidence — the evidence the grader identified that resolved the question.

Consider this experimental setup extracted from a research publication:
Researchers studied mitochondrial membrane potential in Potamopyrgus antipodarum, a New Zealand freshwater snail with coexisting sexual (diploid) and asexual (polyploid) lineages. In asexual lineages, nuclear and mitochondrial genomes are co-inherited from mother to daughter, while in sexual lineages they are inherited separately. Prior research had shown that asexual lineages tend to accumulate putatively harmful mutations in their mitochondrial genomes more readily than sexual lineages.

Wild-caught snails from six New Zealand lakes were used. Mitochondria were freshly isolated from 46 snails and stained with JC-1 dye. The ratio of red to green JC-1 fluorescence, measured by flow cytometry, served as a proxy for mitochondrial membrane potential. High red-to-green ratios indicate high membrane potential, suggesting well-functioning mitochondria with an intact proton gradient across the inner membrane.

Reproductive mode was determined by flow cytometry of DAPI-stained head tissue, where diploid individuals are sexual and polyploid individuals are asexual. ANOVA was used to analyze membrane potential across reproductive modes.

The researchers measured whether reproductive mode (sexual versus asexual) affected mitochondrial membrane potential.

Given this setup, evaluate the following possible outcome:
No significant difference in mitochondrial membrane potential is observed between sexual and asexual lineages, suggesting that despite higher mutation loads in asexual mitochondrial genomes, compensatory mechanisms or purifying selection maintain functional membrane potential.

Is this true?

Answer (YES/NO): YES